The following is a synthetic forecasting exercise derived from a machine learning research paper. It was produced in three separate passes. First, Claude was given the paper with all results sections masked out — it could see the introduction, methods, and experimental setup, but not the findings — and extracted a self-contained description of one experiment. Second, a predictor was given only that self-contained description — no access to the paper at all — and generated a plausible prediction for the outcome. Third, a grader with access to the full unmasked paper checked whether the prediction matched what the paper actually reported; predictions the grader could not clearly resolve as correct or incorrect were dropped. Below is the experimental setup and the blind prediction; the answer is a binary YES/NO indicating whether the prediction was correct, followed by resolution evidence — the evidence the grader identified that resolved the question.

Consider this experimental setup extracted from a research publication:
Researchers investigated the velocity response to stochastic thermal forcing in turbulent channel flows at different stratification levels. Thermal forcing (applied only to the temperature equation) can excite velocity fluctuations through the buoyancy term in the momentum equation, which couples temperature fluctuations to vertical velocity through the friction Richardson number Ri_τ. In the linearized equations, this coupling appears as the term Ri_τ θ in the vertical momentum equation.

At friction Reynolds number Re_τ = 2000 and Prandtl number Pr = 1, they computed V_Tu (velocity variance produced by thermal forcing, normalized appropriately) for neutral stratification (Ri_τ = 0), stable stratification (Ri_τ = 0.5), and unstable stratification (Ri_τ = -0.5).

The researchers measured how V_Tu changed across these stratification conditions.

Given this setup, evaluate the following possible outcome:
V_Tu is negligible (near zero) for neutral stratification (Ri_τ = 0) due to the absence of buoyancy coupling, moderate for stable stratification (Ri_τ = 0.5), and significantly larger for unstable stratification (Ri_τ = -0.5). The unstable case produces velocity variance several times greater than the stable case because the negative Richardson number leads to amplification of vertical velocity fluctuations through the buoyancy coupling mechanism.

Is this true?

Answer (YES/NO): NO